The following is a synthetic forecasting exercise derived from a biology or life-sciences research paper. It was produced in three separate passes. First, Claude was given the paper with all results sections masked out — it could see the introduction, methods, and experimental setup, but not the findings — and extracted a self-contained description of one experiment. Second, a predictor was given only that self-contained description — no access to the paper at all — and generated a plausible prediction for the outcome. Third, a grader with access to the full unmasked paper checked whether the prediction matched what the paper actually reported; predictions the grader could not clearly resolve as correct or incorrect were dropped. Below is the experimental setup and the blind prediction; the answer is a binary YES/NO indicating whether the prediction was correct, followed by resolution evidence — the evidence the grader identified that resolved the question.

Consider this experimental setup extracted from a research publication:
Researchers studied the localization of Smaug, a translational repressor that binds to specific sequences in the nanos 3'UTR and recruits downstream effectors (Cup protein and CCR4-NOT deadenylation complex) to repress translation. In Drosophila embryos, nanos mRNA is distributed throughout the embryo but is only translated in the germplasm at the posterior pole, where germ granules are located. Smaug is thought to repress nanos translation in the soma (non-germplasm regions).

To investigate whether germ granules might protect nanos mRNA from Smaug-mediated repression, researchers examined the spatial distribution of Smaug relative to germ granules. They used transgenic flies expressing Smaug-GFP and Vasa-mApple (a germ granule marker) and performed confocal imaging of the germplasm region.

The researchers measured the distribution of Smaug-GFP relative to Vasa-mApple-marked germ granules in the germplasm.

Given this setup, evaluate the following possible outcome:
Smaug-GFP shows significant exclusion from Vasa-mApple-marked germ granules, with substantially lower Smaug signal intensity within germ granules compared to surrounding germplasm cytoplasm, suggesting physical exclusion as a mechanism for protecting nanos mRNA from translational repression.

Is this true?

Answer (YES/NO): NO